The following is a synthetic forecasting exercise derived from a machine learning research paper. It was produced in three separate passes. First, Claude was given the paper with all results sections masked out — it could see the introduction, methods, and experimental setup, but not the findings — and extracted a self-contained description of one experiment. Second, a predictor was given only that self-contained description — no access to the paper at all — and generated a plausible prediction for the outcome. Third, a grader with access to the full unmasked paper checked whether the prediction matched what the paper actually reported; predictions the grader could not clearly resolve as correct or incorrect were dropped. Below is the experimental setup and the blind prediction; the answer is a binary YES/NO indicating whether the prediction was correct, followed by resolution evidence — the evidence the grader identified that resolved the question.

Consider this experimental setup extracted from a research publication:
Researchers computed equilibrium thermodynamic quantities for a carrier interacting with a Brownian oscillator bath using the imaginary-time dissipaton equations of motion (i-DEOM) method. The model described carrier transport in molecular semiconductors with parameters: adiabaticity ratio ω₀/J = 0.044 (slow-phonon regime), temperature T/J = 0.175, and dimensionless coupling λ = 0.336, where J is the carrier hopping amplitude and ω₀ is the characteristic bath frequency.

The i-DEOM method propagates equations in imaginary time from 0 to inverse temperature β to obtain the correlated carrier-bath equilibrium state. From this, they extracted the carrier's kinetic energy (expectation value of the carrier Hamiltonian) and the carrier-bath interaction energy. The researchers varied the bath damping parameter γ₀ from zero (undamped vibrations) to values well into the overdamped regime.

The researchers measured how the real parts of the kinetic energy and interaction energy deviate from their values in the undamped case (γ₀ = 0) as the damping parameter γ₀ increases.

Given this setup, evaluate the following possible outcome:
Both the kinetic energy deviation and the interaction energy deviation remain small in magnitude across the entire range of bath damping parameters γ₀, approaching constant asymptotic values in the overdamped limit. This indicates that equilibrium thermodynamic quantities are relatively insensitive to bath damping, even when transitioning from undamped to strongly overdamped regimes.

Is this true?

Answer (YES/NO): NO